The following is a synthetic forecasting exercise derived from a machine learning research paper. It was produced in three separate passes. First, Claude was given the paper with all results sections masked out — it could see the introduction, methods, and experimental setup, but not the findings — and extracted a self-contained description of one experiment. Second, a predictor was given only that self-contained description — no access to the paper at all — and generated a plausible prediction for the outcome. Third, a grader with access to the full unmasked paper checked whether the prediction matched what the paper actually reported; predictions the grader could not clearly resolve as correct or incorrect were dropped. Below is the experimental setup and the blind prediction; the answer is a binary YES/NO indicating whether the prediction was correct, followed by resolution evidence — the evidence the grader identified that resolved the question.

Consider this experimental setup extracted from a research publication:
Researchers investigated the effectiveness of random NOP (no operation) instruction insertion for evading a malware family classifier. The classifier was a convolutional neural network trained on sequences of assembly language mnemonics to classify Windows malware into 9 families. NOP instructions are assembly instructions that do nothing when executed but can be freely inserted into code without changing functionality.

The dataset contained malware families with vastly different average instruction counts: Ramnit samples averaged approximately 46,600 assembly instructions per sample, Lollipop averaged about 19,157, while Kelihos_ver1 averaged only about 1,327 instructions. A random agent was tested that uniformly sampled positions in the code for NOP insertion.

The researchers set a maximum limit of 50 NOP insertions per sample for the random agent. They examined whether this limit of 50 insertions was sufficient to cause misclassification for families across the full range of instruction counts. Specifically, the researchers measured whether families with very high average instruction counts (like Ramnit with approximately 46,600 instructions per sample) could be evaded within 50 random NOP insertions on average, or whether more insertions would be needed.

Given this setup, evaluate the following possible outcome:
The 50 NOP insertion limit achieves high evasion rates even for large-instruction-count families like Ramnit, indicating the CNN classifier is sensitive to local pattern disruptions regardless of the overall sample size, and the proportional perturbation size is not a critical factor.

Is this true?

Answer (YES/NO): NO